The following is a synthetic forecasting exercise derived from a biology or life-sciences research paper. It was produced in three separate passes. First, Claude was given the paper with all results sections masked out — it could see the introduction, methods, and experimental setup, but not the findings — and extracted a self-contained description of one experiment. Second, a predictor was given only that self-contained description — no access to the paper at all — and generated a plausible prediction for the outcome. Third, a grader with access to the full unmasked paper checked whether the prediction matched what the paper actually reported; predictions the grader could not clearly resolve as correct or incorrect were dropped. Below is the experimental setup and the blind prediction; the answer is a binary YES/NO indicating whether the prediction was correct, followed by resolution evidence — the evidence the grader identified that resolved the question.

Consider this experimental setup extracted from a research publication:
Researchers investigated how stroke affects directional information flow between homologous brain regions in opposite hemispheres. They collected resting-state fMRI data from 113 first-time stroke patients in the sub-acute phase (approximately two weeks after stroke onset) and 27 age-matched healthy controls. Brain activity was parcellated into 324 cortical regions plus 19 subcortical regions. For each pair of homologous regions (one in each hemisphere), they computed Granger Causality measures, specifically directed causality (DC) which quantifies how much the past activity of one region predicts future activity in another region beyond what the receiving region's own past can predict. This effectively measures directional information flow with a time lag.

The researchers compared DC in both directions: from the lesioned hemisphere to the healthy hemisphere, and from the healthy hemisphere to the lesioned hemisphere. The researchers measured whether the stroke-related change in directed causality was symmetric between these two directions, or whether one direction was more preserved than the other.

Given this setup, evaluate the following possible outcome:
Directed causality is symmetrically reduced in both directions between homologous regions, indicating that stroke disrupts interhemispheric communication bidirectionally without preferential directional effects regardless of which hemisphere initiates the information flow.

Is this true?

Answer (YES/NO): NO